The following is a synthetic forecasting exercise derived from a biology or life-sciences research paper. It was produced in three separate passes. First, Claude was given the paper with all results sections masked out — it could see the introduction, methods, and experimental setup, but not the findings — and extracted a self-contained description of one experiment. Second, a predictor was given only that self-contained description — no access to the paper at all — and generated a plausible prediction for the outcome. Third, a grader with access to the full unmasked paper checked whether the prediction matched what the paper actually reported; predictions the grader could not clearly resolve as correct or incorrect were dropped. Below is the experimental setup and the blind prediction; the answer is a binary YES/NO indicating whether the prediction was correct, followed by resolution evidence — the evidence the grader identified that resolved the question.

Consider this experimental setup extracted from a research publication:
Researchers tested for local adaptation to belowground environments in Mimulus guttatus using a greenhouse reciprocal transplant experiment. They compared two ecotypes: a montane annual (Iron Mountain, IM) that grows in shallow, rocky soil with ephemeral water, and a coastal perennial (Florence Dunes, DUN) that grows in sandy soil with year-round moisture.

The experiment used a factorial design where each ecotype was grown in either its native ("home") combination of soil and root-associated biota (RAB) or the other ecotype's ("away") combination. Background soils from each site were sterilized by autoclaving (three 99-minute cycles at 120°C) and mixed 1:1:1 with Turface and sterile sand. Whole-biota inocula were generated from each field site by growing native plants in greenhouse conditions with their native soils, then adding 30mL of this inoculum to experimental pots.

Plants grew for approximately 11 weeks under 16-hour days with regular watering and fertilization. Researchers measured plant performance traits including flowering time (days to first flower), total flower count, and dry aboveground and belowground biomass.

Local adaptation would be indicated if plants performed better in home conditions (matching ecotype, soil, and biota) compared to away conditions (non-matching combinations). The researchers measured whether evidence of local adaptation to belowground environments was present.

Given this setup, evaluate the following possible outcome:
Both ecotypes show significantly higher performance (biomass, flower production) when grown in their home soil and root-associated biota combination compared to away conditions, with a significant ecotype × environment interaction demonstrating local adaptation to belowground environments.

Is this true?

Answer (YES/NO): NO